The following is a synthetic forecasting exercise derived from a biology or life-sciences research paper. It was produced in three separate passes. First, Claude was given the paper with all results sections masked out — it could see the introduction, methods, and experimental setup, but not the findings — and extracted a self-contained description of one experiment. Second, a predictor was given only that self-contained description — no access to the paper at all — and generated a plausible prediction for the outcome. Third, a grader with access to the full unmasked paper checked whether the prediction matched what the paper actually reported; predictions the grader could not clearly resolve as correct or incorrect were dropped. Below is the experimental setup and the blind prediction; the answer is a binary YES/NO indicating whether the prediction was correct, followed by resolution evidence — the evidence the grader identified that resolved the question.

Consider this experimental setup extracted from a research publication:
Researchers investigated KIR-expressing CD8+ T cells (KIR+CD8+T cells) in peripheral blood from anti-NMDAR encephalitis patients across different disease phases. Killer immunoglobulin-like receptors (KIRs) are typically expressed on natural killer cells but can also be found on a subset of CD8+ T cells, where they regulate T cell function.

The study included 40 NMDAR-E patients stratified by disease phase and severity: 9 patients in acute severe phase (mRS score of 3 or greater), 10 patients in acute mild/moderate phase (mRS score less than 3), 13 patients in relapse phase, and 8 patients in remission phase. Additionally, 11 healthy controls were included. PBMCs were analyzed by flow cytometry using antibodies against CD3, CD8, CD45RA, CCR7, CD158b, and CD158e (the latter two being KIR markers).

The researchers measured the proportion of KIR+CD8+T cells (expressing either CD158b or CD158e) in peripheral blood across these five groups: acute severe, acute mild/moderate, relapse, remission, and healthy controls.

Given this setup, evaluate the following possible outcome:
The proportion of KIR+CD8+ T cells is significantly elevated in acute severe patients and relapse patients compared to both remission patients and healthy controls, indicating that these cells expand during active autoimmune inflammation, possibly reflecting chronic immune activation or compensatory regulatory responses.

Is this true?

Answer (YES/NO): NO